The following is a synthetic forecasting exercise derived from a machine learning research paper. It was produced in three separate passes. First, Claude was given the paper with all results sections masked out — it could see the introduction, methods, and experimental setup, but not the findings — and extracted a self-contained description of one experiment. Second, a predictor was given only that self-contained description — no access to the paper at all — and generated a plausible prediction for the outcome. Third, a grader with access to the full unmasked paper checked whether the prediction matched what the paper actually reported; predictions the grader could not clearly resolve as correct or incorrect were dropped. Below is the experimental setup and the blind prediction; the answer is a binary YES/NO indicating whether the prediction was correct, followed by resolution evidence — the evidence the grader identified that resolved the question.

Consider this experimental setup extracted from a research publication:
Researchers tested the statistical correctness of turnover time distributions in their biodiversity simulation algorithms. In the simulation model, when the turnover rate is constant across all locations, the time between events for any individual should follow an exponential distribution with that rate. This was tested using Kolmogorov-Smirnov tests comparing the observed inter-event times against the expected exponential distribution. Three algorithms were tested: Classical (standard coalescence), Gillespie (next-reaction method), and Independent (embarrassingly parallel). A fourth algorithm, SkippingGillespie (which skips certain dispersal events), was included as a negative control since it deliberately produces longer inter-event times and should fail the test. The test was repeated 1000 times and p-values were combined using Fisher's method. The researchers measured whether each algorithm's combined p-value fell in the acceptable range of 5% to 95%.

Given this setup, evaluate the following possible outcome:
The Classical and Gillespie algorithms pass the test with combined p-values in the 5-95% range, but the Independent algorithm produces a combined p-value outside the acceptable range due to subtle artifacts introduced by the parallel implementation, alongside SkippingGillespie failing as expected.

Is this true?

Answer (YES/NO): NO